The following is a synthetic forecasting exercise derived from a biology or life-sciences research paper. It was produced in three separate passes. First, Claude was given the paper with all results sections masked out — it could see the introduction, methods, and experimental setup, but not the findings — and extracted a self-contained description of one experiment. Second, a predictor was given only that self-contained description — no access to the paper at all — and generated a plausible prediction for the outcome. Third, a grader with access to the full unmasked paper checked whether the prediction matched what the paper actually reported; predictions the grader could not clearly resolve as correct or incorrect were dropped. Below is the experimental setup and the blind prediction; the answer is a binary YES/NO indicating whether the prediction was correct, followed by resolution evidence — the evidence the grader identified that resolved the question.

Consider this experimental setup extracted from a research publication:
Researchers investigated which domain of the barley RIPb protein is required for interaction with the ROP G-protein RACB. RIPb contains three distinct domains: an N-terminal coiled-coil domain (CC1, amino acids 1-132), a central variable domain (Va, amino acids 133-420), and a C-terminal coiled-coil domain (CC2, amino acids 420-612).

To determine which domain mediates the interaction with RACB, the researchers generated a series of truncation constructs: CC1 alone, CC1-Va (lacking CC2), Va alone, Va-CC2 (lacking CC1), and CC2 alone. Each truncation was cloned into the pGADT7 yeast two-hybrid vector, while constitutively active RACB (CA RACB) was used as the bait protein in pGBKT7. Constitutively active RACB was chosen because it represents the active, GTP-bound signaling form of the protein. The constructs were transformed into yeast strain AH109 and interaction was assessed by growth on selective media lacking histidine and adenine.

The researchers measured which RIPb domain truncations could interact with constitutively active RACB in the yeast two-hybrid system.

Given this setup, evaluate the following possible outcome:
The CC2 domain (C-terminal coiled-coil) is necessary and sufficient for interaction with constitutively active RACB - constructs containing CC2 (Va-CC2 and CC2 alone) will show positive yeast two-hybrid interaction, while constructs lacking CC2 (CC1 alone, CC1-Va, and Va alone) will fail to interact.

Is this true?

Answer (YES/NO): YES